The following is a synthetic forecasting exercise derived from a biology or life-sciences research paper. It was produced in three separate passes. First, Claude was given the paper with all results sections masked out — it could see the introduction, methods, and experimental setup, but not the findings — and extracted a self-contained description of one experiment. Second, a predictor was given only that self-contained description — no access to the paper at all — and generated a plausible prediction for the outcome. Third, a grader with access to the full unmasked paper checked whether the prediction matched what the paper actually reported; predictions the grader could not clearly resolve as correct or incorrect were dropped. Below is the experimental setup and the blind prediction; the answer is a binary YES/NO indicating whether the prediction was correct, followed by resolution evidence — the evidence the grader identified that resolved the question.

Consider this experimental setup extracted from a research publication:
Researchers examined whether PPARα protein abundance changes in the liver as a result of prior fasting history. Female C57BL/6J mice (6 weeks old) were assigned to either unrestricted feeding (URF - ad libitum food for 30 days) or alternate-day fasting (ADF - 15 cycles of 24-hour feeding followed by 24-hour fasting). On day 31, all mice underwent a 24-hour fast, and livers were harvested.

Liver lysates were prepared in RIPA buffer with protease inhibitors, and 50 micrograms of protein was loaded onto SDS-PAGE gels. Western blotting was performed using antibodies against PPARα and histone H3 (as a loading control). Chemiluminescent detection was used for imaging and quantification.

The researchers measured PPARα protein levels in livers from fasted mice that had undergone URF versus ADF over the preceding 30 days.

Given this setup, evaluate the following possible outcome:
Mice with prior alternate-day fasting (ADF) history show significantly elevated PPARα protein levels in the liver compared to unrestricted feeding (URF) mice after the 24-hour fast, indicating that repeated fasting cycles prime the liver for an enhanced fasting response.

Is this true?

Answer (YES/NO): NO